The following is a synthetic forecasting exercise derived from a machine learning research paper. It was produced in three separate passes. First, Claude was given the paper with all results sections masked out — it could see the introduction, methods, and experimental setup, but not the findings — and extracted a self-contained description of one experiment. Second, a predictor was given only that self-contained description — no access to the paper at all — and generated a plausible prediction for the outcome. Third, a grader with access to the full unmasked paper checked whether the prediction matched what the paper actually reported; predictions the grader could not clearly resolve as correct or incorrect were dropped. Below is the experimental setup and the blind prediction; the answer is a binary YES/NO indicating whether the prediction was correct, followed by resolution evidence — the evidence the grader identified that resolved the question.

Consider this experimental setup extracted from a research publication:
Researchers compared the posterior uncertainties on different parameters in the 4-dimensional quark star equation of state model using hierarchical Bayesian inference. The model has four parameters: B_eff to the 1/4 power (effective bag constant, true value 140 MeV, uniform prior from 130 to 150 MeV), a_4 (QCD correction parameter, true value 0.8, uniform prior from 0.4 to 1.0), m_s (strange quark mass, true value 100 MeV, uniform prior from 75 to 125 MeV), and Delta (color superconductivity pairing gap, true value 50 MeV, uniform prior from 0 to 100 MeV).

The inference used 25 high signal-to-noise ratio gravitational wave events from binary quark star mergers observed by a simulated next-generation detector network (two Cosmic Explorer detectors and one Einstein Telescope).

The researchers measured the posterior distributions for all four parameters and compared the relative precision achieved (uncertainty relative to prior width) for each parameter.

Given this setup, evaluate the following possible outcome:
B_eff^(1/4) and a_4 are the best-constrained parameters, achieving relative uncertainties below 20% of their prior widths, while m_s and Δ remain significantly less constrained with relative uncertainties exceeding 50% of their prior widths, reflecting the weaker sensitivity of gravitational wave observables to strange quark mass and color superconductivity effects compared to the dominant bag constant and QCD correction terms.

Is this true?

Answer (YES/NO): NO